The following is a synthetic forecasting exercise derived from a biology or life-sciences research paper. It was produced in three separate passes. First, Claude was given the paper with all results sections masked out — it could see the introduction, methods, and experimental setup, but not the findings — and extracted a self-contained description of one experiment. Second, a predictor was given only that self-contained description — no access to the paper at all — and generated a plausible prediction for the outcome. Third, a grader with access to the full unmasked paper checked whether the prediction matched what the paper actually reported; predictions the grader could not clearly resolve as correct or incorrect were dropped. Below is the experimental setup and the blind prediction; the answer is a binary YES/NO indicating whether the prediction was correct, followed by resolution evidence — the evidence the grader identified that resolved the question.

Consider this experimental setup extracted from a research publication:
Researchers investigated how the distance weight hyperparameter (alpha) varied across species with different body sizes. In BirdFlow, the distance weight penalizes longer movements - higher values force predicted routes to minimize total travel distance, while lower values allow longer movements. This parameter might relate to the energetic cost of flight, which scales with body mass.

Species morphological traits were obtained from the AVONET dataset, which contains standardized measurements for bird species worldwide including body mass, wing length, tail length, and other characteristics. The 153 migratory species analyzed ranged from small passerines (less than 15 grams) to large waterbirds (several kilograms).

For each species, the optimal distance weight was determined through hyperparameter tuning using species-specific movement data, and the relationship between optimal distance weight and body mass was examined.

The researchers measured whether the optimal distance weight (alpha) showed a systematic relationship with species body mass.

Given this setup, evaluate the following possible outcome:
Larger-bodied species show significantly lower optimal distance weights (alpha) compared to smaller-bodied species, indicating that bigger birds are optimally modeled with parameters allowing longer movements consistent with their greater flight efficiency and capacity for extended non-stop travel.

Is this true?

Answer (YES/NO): YES